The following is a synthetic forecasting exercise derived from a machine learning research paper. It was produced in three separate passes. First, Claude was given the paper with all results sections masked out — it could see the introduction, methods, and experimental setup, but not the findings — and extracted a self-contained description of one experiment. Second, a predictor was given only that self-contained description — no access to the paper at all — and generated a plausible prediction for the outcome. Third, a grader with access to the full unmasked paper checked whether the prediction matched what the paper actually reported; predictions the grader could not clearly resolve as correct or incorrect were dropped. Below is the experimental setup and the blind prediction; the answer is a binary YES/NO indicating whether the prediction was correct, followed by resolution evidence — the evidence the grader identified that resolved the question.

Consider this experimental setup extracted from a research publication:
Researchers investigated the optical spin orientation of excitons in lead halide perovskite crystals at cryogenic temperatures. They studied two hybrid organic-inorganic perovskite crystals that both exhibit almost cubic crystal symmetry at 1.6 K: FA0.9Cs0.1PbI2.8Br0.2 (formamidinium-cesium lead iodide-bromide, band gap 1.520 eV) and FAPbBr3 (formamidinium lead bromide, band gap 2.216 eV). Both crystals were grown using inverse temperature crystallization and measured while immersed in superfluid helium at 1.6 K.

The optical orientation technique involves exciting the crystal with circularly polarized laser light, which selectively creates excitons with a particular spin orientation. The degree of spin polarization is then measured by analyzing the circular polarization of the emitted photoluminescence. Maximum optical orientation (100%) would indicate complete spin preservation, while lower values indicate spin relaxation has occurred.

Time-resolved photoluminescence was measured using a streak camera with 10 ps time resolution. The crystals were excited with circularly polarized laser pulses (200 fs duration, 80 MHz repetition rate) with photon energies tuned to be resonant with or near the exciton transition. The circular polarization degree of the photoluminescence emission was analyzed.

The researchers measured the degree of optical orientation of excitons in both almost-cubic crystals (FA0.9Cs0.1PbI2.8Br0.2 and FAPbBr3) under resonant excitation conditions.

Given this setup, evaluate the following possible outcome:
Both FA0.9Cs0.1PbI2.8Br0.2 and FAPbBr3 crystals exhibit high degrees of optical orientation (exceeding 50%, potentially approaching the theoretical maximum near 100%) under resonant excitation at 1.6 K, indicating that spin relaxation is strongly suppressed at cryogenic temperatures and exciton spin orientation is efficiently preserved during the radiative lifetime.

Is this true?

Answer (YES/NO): NO